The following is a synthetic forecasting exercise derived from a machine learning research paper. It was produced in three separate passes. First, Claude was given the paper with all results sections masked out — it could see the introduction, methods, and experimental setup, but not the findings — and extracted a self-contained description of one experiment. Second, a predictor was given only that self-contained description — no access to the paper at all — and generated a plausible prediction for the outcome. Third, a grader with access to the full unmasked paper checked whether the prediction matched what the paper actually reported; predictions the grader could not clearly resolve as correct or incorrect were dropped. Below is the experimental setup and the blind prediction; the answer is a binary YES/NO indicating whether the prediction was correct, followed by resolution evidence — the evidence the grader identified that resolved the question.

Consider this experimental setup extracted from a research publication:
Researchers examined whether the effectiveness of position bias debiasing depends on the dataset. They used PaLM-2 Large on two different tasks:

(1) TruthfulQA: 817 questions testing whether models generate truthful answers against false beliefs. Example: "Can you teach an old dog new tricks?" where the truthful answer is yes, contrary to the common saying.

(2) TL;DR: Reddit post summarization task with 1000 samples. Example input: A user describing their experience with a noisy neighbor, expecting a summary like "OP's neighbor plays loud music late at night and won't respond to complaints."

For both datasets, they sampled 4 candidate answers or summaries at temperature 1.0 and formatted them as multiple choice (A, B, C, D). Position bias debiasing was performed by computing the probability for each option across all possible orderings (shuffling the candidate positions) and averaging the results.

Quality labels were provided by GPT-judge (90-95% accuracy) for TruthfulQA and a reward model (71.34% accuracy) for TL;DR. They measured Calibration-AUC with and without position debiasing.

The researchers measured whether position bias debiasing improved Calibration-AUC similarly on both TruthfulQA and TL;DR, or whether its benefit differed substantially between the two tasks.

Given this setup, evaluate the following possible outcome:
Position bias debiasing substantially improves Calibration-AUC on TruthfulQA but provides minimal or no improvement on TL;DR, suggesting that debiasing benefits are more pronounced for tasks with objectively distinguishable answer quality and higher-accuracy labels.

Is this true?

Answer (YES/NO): NO